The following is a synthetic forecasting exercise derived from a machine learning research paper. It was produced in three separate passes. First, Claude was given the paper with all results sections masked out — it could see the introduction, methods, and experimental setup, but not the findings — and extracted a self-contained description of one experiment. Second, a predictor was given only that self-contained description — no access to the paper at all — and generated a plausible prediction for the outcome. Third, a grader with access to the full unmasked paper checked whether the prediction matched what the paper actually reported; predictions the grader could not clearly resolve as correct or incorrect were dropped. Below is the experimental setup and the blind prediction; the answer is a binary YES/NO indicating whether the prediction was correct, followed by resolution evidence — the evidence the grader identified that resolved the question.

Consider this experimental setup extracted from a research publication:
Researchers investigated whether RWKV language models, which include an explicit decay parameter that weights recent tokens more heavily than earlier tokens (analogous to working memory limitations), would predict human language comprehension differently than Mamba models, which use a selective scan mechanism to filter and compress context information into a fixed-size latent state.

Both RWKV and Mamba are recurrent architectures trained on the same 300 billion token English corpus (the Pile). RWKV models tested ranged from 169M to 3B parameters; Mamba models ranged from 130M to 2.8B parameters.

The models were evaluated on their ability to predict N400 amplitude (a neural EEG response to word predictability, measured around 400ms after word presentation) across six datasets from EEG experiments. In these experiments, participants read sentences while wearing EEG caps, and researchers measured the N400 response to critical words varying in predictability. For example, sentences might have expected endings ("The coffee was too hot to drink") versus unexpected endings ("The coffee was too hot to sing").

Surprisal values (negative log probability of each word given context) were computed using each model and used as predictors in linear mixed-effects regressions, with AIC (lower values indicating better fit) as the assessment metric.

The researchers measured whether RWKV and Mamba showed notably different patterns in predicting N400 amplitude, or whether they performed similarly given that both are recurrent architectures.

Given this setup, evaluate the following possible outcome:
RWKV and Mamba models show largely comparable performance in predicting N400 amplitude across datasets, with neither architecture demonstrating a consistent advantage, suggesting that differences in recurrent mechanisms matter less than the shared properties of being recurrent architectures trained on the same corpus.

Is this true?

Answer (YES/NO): NO